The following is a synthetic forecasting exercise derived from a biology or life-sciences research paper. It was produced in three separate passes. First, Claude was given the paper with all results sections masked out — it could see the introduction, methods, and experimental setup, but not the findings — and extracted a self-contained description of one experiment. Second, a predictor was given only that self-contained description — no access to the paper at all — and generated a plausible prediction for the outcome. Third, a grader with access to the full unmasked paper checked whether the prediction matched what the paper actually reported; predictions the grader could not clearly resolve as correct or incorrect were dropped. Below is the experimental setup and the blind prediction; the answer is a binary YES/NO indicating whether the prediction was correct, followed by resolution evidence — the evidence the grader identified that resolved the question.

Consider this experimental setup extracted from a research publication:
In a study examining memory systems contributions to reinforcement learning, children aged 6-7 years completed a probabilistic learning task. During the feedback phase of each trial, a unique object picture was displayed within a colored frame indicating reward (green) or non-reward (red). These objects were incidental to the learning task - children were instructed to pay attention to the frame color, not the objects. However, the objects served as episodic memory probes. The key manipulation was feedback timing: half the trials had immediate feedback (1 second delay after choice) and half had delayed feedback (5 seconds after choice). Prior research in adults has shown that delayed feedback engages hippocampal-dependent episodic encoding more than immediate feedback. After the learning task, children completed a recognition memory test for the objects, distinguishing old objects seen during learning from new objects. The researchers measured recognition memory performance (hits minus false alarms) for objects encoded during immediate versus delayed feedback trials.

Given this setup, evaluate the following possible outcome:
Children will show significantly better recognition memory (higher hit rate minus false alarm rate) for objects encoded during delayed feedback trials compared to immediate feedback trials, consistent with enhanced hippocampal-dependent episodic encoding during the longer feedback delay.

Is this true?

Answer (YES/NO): NO